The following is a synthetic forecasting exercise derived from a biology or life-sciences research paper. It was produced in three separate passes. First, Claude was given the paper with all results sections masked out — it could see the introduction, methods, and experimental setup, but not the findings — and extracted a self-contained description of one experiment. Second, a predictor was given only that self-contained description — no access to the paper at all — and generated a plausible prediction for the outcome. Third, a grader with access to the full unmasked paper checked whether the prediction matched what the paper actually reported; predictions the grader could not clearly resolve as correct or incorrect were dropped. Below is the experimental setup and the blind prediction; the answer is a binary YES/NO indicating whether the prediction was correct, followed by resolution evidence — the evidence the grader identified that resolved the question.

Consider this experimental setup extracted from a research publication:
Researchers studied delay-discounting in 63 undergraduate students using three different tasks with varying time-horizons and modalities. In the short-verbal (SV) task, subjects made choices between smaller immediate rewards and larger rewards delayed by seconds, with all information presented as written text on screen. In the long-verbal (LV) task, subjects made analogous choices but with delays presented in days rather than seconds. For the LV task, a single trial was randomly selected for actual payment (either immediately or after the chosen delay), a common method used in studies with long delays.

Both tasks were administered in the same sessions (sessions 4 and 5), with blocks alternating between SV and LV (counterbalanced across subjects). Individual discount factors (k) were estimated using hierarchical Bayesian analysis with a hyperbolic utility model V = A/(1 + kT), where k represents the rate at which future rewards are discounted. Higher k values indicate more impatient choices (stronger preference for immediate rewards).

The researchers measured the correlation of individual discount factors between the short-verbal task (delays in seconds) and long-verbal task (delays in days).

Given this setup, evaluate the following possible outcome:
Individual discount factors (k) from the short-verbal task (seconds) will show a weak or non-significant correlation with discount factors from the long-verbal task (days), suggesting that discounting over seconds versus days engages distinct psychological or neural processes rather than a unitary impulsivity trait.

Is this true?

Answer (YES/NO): NO